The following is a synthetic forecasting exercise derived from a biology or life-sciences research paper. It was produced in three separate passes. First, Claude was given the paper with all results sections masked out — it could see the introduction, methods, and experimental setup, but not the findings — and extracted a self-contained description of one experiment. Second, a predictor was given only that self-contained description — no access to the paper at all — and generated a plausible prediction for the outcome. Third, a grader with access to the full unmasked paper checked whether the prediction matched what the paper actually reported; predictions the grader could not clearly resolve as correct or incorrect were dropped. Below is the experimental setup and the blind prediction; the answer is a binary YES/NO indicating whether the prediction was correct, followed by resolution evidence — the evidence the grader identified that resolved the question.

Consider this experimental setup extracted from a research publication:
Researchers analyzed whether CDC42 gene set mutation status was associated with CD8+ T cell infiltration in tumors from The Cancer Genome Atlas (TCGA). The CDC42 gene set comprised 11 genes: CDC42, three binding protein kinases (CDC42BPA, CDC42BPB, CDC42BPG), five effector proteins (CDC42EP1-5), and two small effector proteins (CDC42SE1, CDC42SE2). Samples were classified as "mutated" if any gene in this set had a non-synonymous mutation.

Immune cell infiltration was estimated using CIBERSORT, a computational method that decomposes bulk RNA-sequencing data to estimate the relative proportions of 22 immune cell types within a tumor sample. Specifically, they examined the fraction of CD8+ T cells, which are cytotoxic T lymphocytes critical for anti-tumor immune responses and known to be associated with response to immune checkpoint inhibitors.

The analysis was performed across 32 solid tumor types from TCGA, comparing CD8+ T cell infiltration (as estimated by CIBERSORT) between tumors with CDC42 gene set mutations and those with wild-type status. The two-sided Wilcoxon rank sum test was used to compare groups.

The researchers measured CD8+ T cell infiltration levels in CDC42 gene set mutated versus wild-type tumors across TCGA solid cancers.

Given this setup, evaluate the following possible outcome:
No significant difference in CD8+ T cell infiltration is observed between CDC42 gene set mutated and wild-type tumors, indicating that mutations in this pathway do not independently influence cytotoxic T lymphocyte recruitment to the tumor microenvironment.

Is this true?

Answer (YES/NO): NO